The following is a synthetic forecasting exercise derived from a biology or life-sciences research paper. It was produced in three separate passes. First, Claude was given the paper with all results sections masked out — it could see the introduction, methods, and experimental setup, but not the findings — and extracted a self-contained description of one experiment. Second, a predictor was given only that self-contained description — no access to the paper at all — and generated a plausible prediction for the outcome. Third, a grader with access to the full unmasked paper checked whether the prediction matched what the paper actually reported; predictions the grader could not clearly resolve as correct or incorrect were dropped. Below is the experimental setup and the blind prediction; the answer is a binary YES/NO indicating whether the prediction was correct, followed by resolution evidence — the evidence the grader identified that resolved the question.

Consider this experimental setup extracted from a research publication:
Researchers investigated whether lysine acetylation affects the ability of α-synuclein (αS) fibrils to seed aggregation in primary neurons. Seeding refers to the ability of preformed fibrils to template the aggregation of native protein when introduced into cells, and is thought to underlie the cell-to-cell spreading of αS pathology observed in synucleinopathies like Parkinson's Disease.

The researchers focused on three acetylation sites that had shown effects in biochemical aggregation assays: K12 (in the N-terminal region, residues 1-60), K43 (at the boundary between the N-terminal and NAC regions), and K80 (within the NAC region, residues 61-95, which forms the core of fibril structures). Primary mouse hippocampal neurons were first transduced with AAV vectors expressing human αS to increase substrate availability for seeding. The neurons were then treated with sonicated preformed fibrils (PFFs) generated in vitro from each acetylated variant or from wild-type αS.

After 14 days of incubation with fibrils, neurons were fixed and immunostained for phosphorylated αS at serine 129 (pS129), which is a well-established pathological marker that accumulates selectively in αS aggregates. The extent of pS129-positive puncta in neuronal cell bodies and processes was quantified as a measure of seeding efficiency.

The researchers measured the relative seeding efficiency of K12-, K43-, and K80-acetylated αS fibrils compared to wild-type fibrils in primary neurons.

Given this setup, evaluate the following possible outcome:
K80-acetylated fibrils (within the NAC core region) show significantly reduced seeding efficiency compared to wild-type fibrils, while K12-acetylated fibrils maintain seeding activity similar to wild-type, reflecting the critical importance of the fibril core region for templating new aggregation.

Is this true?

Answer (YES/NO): NO